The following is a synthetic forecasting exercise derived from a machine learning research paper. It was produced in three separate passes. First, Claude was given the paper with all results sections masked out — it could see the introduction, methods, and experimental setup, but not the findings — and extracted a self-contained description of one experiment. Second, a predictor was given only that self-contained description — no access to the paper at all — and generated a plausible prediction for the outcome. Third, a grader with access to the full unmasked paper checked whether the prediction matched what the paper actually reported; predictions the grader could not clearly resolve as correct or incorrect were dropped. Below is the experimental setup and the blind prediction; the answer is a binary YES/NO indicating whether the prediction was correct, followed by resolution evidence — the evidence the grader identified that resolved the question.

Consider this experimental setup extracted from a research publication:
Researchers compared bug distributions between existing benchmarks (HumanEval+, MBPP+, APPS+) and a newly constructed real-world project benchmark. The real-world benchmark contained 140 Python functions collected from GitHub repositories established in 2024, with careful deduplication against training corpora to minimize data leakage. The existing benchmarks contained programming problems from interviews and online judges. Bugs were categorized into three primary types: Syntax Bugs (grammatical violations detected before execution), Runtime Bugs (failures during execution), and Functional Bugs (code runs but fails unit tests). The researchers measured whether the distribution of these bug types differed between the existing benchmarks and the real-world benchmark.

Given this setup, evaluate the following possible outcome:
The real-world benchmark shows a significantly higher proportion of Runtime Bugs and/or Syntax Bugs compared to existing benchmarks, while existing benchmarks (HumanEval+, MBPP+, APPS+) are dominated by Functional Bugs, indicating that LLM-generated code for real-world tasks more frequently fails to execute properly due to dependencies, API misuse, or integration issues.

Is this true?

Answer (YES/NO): YES